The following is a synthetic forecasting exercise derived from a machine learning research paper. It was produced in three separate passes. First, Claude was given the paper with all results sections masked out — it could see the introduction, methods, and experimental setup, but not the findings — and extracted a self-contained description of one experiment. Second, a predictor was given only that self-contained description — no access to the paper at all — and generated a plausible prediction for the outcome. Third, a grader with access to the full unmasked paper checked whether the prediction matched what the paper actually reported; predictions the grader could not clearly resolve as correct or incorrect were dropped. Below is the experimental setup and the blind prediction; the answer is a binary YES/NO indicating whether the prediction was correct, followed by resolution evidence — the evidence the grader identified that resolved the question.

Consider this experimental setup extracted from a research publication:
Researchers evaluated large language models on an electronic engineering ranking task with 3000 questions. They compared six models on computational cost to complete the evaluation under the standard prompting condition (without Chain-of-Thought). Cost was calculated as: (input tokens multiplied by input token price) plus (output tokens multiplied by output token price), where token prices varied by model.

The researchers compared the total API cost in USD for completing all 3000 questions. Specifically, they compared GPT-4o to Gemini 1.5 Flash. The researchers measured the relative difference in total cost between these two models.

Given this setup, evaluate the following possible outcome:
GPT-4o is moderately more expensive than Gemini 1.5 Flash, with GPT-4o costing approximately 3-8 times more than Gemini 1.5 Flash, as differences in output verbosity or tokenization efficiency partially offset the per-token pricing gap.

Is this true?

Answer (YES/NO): NO